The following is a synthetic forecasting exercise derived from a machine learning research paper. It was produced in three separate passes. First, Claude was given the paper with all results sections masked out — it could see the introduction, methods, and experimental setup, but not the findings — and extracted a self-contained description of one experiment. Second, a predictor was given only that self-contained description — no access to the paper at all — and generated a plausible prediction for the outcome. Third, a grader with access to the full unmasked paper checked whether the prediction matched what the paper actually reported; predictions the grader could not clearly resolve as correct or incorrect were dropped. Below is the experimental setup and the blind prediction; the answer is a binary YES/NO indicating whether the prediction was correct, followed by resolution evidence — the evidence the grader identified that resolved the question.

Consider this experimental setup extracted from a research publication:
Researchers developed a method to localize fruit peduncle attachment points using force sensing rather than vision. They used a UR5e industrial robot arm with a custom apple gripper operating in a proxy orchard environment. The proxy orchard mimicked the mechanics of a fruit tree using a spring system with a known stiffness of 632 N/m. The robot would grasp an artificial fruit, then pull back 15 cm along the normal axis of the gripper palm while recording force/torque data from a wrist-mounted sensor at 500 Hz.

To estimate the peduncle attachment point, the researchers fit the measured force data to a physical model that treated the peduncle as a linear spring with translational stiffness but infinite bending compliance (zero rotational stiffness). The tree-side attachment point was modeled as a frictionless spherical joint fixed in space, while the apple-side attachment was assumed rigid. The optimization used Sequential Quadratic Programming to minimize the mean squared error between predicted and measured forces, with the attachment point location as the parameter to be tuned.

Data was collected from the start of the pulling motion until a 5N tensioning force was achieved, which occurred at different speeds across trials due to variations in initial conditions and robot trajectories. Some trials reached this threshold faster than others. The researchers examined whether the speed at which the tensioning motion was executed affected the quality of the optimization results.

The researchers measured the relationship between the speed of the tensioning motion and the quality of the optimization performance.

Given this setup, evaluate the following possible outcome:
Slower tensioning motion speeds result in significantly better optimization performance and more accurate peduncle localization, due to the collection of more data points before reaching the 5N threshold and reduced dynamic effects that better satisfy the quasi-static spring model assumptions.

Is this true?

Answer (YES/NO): NO